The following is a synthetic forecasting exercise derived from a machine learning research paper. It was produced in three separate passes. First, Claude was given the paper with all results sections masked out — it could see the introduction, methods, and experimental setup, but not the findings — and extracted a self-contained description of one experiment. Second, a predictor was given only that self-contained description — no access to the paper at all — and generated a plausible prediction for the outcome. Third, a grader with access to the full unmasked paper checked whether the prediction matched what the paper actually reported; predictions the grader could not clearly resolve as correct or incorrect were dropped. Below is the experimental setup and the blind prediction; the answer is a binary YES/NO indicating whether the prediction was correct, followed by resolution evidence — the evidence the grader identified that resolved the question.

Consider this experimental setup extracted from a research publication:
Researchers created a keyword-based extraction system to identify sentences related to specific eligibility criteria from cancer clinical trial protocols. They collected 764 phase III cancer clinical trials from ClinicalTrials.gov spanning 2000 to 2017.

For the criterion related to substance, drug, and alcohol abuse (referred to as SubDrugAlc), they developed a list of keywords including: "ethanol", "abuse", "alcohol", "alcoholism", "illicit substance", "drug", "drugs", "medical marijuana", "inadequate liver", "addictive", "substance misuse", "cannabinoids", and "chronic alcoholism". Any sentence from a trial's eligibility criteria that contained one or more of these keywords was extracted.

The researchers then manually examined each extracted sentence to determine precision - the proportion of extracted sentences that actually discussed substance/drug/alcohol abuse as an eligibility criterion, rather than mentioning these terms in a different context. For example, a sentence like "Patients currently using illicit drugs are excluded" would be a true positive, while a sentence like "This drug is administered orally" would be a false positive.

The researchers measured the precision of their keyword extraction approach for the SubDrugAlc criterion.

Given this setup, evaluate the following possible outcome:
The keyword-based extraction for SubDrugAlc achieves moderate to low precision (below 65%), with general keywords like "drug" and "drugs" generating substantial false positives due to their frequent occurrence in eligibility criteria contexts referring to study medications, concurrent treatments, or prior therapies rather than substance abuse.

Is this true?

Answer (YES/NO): YES